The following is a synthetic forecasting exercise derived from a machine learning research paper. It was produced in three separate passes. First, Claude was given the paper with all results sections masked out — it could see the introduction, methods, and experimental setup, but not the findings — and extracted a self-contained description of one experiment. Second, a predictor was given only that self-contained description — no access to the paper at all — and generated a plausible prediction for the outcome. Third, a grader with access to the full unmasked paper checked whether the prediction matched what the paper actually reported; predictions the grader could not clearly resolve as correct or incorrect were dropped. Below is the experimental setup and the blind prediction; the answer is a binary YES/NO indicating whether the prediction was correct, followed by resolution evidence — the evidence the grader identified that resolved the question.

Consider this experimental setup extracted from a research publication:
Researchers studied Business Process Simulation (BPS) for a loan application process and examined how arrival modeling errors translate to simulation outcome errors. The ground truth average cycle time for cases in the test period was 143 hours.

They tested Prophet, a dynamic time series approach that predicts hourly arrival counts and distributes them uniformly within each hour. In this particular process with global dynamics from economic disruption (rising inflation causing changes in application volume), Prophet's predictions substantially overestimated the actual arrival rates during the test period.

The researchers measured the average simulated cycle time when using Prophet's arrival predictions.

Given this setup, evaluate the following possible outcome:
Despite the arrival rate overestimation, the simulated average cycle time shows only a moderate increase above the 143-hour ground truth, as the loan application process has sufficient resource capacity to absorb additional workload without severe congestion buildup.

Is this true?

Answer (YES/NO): NO